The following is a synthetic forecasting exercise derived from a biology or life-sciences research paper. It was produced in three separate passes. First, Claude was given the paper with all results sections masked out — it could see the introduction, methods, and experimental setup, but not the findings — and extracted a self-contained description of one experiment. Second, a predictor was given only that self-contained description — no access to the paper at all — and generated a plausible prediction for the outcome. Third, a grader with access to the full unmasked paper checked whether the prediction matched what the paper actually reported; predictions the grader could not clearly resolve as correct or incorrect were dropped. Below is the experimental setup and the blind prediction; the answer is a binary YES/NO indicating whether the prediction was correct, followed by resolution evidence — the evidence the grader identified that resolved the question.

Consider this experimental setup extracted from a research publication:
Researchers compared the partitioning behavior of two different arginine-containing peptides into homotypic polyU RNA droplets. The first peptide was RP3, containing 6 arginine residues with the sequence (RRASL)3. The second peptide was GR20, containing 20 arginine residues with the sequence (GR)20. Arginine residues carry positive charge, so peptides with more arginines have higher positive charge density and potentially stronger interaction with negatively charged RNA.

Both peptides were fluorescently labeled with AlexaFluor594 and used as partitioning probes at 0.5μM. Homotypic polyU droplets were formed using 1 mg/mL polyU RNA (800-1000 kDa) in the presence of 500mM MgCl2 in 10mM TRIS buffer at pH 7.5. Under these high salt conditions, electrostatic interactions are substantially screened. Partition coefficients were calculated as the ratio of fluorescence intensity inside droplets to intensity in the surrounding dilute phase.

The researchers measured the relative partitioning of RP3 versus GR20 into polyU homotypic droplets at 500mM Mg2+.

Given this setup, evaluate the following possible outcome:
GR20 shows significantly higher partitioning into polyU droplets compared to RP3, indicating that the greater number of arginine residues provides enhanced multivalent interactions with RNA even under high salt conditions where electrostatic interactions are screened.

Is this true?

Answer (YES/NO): YES